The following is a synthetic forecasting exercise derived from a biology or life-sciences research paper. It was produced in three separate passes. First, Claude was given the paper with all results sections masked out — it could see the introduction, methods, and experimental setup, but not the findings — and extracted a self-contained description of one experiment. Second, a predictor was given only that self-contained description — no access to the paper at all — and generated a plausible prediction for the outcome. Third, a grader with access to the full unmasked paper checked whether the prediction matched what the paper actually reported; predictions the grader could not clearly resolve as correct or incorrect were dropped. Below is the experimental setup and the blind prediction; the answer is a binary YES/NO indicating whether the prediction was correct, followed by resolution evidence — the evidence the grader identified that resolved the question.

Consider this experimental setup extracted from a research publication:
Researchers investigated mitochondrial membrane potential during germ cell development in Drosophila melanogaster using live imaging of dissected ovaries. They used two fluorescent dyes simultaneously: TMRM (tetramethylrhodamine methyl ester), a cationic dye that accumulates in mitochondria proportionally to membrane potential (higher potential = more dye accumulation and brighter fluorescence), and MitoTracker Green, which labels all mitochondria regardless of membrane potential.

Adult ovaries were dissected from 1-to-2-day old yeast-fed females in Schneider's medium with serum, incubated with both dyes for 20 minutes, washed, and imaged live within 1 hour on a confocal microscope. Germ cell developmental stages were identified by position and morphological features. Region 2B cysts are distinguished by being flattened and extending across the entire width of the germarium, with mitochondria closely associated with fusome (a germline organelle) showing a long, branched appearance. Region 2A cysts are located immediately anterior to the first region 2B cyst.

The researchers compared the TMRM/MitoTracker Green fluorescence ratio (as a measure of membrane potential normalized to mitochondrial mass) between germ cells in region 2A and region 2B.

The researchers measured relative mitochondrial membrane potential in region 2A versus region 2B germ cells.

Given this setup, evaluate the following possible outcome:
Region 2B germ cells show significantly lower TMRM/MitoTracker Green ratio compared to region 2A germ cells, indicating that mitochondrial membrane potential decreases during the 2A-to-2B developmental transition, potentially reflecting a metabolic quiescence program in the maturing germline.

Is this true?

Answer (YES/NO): NO